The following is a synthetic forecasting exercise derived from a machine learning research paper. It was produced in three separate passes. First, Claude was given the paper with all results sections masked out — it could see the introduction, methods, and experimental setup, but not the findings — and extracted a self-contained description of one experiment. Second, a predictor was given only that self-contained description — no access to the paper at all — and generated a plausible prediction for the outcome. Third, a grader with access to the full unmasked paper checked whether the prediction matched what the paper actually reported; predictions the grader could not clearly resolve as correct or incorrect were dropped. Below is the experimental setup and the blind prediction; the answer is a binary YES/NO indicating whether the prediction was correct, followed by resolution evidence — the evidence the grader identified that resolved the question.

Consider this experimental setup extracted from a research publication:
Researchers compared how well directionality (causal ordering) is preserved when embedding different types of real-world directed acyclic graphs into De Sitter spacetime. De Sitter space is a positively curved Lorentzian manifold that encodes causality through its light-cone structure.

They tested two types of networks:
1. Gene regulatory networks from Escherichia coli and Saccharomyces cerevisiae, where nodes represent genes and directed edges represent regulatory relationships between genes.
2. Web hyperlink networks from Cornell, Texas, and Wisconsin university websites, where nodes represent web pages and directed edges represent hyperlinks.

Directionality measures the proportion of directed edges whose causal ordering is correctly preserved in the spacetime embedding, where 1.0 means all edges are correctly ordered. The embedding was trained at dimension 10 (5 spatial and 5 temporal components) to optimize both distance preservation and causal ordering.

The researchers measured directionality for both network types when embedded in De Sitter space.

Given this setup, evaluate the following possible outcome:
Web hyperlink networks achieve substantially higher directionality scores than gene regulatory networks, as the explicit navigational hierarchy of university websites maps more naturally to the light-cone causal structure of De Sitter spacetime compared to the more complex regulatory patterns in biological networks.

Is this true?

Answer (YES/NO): NO